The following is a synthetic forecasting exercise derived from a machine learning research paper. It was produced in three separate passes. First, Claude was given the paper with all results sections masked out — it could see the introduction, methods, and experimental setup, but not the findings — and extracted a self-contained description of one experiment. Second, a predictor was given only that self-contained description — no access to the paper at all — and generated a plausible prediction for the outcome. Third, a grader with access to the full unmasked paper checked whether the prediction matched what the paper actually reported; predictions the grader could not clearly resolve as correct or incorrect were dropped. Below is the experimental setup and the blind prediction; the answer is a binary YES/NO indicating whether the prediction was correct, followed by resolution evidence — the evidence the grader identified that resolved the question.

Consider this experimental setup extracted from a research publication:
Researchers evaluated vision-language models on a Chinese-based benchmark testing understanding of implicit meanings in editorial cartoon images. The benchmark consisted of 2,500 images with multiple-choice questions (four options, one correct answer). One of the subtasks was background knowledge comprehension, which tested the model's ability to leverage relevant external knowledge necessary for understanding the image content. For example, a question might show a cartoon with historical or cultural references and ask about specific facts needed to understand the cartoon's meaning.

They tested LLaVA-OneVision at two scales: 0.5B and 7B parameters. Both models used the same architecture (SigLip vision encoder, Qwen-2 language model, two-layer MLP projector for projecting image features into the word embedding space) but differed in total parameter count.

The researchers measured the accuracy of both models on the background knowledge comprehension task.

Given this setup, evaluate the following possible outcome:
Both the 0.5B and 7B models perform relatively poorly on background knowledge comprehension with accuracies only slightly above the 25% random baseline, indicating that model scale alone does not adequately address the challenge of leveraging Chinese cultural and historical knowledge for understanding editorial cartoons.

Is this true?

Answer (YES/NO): NO